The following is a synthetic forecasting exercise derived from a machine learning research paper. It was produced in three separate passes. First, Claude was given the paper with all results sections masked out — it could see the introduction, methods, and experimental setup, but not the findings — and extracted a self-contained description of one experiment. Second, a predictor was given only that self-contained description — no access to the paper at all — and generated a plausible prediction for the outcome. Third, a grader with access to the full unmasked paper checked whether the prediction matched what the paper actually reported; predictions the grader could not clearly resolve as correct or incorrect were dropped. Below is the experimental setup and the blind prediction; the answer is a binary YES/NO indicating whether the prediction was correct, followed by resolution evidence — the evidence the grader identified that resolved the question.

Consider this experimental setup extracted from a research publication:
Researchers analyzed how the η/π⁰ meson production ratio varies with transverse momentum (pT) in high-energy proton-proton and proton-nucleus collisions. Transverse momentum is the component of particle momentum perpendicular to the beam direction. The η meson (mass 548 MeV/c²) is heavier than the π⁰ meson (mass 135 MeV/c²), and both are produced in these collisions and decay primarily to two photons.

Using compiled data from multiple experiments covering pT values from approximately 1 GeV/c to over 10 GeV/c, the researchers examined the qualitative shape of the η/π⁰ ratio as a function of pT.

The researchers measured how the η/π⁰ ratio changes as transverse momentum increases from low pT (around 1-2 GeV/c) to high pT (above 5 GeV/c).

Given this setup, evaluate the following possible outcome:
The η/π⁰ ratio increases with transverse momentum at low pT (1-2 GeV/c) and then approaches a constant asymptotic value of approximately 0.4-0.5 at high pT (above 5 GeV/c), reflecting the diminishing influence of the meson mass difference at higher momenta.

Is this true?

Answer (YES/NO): YES